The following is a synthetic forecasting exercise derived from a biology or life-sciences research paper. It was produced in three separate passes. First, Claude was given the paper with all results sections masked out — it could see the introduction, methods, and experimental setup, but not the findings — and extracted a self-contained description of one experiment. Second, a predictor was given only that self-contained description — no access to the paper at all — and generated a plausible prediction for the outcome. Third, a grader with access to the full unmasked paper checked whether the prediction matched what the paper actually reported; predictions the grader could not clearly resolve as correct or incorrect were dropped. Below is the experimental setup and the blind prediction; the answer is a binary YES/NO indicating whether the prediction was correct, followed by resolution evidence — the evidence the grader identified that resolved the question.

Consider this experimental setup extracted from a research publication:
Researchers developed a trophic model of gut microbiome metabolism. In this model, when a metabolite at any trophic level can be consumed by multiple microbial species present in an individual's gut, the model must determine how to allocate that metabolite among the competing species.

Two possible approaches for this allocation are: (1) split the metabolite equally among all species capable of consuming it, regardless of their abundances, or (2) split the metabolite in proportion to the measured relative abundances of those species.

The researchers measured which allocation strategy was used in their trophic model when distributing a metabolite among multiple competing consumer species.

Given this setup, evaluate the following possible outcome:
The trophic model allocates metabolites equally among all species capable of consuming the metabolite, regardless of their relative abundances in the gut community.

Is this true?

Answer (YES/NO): NO